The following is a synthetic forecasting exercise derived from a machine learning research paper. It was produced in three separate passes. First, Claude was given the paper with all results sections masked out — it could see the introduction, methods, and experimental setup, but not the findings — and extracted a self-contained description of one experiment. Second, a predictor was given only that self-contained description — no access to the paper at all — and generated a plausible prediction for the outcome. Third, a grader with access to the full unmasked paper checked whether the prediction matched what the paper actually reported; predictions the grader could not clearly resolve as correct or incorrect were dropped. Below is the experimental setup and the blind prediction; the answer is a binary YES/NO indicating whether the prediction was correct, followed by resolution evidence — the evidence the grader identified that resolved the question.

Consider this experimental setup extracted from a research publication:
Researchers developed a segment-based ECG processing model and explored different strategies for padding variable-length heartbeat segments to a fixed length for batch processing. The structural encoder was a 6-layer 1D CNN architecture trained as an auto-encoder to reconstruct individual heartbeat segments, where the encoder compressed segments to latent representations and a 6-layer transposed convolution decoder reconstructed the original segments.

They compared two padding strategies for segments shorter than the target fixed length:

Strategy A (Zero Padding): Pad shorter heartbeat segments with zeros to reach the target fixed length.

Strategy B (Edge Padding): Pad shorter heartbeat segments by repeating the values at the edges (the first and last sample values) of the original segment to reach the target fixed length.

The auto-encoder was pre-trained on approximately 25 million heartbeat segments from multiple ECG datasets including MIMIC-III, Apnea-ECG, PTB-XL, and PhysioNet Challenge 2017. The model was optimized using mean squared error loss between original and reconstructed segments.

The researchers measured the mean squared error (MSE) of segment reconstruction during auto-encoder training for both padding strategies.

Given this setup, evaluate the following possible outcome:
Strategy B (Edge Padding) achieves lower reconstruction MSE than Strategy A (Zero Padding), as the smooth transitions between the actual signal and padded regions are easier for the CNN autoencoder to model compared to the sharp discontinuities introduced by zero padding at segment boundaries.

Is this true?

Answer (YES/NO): YES